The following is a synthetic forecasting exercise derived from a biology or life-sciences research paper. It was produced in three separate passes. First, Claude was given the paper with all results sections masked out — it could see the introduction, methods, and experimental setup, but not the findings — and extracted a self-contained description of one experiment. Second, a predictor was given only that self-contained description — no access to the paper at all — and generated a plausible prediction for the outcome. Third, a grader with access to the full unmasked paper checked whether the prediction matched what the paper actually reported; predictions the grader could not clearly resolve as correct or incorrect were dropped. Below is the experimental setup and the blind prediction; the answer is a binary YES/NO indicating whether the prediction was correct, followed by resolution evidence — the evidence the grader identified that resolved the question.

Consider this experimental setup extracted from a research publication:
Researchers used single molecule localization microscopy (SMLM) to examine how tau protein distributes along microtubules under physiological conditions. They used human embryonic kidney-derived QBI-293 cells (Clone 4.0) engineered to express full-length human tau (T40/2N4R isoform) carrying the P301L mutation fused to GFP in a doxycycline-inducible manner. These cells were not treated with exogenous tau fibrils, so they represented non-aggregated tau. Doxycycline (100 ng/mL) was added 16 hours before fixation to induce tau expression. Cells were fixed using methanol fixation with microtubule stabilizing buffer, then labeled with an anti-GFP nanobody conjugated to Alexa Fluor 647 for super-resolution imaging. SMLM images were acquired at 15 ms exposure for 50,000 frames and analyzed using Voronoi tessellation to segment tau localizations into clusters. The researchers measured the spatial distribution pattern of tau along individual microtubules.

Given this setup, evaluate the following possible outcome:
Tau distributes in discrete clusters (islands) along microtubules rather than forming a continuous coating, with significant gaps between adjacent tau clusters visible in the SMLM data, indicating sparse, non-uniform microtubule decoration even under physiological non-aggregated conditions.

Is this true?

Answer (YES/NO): YES